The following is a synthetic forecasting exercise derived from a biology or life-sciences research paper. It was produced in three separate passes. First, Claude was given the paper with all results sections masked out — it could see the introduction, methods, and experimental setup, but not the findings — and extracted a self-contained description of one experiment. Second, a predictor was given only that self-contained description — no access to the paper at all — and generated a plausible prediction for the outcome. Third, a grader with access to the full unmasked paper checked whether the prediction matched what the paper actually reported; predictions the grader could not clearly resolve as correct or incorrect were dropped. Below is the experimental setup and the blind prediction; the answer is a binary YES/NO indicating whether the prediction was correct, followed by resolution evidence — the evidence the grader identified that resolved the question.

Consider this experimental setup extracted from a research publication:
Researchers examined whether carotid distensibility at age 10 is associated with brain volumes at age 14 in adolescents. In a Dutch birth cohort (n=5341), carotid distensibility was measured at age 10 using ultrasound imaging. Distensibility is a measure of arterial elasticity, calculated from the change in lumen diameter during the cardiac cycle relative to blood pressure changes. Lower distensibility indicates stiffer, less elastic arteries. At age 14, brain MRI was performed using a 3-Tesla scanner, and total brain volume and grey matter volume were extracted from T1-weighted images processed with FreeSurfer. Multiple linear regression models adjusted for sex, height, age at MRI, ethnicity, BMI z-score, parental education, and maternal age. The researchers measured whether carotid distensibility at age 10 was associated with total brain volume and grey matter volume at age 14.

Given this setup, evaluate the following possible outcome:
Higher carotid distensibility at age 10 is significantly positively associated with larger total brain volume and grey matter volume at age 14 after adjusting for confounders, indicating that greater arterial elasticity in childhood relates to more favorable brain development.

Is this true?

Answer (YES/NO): NO